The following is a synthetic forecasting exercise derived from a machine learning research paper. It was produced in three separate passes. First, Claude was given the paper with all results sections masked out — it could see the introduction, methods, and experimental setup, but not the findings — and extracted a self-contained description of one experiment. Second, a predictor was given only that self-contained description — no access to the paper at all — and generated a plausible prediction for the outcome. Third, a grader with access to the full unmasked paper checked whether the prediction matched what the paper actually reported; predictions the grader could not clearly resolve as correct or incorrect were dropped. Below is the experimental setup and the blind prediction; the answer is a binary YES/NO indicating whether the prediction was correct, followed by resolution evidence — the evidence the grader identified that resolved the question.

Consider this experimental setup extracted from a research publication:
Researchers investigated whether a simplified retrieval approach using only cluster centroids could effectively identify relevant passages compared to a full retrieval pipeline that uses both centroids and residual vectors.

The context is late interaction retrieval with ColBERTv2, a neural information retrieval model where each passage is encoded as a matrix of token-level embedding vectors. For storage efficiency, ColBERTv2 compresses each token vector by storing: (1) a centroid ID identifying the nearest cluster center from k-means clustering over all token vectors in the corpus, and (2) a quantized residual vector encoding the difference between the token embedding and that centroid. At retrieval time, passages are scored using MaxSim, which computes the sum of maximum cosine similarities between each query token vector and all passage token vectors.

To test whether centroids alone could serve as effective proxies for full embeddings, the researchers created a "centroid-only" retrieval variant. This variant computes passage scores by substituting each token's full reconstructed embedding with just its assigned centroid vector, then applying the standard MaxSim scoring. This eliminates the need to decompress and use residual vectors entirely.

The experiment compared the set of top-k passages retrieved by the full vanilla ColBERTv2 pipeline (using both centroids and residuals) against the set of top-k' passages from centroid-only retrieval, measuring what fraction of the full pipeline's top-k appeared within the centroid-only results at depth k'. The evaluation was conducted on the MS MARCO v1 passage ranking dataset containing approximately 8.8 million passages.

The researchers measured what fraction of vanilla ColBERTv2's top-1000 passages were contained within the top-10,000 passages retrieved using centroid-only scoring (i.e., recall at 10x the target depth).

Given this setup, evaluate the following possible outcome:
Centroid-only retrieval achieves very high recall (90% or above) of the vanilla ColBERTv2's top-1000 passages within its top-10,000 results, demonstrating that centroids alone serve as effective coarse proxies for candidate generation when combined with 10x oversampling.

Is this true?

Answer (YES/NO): YES